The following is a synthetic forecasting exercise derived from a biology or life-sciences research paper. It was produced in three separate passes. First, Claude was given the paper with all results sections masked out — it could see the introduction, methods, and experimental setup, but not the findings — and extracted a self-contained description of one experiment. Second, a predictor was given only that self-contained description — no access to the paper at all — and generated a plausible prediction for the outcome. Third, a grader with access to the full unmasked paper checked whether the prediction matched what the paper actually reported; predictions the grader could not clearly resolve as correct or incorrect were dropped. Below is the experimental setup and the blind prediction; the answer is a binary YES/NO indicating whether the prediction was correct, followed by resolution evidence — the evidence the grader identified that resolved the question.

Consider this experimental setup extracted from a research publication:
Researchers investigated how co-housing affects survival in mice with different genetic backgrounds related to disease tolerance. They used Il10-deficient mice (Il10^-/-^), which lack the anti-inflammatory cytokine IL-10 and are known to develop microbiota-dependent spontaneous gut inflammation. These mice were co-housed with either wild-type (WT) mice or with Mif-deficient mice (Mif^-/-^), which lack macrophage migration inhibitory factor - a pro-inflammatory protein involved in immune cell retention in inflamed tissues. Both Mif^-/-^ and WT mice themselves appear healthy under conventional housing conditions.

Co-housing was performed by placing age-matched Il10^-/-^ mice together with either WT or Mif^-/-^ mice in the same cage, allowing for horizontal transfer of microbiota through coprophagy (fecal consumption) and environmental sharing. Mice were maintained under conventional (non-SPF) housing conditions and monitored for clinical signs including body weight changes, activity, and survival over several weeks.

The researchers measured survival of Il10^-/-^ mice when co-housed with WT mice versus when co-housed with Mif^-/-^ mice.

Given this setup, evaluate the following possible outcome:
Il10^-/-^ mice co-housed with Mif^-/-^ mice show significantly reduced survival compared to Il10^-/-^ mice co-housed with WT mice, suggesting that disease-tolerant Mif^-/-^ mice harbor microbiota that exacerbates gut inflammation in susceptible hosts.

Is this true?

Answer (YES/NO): YES